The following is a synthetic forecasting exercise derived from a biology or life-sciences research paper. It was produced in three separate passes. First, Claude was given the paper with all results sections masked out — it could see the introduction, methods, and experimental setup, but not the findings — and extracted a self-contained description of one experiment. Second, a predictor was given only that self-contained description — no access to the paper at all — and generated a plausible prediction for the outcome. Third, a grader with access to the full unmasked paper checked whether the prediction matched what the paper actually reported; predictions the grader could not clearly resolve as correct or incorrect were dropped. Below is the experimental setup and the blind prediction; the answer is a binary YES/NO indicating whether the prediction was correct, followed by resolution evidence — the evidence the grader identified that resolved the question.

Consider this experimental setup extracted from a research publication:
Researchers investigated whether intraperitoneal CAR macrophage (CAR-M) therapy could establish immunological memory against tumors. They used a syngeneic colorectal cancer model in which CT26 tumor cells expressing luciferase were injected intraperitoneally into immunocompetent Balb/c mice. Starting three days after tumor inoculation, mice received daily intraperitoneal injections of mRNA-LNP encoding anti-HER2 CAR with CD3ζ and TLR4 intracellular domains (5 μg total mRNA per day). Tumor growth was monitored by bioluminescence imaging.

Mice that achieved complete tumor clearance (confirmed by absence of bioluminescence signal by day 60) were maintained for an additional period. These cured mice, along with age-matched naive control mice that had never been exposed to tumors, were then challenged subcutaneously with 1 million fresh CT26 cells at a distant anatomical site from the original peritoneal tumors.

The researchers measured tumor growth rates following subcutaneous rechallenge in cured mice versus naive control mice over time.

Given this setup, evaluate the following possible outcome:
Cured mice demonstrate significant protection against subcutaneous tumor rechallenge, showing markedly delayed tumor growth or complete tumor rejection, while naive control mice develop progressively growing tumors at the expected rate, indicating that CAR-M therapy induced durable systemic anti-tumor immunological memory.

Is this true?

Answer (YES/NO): YES